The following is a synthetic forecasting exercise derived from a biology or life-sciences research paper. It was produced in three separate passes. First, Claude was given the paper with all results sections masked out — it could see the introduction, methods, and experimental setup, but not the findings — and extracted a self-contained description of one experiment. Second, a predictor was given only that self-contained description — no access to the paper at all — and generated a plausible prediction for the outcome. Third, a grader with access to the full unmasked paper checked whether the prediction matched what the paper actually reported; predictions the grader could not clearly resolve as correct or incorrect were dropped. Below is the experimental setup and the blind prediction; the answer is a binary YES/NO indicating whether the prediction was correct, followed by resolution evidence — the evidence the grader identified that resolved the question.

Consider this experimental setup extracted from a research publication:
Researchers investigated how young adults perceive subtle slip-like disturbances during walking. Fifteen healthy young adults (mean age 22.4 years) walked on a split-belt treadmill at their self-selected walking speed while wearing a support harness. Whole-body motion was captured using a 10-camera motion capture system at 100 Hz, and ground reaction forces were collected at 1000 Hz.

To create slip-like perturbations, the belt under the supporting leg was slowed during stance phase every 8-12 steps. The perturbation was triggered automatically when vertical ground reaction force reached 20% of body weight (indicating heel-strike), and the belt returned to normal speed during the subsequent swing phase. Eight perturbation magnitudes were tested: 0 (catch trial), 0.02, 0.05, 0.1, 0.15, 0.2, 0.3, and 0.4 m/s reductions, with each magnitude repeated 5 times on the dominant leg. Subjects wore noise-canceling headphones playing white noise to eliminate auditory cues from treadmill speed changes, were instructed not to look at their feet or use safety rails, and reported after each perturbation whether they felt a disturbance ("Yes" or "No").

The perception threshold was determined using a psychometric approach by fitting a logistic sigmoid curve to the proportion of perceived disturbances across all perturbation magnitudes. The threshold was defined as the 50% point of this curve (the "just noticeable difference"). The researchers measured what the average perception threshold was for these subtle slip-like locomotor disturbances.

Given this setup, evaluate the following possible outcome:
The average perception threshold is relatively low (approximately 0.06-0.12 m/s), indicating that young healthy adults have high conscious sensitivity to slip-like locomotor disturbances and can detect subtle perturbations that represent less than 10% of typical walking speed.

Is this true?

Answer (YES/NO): YES